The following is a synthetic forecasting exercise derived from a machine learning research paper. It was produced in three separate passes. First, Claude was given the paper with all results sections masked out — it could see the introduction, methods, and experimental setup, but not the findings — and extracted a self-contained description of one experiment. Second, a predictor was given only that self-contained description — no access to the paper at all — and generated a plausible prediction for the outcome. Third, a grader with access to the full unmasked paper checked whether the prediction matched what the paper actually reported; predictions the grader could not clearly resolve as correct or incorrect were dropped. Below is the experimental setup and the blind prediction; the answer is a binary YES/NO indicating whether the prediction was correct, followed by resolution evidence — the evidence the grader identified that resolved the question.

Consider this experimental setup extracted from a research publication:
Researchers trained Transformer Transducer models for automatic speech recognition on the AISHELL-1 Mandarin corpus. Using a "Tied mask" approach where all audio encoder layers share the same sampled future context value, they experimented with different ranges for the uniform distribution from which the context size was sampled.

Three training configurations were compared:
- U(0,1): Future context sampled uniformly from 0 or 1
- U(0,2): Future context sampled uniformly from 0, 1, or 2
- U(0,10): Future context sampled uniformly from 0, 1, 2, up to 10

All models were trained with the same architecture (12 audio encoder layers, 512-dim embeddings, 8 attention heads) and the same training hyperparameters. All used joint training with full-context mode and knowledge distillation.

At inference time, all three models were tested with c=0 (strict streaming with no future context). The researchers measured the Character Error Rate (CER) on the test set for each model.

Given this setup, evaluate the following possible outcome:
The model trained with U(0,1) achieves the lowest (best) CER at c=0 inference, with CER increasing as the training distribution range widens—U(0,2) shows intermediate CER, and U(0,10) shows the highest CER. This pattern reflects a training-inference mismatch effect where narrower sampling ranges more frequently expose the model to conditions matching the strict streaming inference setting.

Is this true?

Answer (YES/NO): NO